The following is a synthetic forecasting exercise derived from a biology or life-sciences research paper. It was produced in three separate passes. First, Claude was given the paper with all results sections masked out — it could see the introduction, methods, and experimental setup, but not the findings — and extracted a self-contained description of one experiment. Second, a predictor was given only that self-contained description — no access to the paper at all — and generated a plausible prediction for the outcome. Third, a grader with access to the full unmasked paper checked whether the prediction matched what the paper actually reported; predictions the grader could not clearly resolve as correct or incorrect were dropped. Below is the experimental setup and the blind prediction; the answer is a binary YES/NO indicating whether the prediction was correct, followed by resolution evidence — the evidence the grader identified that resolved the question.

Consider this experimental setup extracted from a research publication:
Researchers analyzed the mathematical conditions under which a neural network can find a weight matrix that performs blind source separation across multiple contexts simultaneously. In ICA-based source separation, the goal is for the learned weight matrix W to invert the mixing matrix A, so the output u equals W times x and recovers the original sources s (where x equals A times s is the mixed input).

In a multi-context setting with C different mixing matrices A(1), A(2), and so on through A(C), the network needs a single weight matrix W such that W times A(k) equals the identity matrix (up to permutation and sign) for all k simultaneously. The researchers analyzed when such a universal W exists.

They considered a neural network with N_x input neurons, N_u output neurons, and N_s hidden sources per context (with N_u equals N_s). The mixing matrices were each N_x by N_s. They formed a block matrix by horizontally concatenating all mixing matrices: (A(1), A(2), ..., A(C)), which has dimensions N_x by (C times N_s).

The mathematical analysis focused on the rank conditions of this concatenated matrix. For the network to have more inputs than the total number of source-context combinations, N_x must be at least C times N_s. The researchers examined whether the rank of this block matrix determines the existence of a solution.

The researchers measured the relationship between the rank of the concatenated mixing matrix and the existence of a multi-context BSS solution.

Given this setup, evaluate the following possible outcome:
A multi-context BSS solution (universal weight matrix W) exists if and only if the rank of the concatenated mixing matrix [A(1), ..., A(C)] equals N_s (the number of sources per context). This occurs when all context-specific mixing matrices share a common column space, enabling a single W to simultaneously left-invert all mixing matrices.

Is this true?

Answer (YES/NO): NO